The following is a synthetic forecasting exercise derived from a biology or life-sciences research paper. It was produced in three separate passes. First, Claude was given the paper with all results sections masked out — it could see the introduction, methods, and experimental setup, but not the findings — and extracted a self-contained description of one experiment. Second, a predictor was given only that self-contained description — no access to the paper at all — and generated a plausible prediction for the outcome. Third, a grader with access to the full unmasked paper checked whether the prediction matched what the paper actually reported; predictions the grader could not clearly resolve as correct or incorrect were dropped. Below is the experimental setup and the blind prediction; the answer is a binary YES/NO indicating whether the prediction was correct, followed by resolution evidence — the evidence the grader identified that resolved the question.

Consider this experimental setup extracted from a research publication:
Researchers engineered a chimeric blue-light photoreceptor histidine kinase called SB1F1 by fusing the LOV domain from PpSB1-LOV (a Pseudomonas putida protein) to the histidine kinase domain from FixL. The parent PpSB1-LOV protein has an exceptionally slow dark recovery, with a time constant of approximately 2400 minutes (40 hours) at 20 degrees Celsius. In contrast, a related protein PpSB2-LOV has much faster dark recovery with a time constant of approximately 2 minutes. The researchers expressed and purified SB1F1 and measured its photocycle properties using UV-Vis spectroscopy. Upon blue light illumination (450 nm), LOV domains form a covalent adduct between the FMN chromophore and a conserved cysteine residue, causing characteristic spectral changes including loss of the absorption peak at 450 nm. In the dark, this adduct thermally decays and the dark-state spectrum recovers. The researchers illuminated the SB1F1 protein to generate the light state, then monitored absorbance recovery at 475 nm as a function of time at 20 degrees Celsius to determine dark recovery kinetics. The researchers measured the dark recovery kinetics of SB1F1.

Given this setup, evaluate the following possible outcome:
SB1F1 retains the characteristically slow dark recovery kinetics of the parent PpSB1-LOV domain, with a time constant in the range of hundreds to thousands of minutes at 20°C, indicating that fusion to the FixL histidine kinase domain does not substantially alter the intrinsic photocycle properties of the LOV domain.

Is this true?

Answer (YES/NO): YES